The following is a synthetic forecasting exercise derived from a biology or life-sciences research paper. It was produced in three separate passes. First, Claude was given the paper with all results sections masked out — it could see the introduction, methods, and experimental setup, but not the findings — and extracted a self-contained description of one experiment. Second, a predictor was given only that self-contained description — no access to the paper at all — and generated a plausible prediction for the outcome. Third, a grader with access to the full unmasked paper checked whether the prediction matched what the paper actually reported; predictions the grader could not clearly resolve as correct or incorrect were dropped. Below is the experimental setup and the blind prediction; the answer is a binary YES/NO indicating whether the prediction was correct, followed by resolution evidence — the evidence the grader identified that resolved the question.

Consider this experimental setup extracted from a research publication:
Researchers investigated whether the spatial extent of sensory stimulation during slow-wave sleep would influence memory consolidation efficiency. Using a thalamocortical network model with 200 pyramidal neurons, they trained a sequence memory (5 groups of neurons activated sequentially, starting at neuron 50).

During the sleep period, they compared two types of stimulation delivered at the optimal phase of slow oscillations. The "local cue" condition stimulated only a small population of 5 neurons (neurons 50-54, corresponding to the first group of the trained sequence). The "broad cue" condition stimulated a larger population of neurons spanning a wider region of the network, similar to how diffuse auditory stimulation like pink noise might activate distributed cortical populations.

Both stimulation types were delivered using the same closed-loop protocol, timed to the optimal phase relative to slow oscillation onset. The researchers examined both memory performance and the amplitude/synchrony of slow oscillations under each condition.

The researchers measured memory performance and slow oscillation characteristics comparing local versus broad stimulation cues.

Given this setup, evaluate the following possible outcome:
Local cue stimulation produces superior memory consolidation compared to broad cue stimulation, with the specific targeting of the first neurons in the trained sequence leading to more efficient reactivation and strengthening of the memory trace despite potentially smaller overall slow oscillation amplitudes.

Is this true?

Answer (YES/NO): NO